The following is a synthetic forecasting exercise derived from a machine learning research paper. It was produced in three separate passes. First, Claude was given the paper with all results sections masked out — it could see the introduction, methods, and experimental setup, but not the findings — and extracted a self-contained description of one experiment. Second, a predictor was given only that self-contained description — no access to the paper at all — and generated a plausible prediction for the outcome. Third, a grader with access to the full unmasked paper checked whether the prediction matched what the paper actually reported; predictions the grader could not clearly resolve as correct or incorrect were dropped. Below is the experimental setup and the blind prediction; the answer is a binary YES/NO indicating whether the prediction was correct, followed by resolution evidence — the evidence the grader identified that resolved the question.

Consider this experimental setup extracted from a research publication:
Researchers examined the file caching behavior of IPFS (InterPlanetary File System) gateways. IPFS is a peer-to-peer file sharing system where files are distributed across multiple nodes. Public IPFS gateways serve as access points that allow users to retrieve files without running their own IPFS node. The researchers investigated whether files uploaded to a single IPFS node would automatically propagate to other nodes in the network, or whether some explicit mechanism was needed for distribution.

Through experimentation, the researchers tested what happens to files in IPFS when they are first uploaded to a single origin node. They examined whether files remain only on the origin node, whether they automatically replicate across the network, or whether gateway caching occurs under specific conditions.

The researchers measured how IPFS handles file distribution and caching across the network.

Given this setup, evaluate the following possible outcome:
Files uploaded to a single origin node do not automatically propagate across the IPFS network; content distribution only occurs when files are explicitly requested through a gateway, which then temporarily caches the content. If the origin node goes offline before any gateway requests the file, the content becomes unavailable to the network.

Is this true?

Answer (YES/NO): YES